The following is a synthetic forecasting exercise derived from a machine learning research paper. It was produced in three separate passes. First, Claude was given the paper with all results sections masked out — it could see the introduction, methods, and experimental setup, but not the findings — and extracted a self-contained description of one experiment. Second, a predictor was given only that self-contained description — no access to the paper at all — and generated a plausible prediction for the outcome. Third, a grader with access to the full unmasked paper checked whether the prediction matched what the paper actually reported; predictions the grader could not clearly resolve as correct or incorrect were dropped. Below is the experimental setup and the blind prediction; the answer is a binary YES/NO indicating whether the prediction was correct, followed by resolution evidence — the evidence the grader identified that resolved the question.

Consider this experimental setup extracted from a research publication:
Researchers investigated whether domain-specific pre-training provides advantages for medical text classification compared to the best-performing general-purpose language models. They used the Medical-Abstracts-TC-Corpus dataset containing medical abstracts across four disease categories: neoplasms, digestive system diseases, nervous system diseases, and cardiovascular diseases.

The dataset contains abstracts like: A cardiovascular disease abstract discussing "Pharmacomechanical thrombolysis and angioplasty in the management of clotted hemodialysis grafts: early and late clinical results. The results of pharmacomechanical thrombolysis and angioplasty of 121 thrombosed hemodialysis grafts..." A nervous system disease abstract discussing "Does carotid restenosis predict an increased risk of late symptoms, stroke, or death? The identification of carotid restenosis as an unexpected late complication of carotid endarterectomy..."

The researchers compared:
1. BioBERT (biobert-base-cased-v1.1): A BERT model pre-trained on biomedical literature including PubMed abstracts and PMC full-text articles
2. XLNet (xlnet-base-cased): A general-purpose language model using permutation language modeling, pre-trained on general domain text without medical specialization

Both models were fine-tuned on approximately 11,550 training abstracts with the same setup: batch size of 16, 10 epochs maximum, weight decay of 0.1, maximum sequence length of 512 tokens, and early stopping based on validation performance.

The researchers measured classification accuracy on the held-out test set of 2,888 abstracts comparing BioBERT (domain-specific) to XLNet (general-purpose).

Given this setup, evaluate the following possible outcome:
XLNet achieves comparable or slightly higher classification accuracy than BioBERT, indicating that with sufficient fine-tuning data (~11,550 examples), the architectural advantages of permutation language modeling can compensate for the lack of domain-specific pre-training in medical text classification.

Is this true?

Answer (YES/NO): NO